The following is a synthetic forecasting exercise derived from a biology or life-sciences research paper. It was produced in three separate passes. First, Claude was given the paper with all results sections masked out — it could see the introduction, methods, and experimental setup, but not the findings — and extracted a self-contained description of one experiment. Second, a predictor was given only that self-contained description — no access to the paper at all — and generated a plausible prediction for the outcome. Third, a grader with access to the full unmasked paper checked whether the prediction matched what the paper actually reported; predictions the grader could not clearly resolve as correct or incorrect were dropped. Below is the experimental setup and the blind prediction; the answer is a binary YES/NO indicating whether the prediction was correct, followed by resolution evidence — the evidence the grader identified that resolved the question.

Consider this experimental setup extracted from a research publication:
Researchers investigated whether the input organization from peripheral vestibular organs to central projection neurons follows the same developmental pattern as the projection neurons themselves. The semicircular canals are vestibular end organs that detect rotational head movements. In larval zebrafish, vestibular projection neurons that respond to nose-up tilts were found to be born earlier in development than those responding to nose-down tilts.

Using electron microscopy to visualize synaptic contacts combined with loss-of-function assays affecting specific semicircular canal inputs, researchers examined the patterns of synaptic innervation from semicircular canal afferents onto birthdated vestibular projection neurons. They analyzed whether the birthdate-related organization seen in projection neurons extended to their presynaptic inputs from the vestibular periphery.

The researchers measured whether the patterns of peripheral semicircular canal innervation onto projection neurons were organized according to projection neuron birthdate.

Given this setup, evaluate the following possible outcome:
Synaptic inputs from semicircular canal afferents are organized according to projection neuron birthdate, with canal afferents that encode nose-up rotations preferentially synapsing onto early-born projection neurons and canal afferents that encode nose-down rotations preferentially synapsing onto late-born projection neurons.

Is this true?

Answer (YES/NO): NO